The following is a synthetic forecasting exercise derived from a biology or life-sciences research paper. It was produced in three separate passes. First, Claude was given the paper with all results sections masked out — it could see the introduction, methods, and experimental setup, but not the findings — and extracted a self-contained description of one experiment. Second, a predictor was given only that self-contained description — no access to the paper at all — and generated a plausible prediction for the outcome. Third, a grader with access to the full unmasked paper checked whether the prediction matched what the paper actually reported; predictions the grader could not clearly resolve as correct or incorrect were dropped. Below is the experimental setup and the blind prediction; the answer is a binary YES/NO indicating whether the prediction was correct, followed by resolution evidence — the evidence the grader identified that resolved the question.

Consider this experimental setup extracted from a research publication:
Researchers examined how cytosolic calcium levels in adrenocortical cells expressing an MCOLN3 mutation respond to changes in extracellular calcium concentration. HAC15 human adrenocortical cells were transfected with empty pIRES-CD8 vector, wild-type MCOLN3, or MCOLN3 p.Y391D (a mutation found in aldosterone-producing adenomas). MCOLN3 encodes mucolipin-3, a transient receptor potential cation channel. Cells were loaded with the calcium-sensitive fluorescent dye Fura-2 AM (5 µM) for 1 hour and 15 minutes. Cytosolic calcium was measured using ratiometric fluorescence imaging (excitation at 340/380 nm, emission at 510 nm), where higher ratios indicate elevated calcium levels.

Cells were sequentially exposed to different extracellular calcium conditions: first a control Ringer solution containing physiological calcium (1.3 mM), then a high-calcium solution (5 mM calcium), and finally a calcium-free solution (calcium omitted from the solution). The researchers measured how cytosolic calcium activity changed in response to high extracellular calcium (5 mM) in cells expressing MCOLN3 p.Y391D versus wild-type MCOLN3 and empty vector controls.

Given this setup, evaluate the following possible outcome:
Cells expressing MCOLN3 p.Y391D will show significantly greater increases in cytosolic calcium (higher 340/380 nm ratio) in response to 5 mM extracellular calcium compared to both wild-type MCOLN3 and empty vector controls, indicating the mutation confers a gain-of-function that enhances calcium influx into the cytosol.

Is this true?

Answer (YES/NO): YES